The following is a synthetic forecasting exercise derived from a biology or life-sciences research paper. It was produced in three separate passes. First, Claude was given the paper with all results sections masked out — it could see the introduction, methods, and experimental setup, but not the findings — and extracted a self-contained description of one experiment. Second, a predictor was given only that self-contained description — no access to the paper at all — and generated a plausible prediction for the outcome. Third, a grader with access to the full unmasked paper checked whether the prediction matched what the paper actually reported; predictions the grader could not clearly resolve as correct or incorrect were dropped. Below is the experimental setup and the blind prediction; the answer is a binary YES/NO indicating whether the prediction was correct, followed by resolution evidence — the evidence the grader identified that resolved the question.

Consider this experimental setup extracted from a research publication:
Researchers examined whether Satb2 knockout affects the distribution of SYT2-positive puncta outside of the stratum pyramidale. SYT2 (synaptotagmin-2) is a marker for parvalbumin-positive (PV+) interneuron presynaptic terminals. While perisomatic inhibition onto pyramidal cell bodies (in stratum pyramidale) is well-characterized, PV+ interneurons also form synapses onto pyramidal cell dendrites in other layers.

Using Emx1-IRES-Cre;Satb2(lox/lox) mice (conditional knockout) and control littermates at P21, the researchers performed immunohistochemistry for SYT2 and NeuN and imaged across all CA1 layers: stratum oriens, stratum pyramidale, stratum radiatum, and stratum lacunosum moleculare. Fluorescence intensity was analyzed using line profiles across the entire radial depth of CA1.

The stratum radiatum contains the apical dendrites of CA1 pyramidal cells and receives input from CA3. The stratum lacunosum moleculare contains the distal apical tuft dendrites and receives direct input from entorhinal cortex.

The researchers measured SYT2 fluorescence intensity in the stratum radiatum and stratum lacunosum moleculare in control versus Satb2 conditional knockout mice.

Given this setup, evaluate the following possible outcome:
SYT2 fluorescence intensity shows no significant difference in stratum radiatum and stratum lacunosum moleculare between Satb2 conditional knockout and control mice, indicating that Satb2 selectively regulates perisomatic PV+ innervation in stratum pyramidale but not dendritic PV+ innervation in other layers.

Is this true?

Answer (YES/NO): YES